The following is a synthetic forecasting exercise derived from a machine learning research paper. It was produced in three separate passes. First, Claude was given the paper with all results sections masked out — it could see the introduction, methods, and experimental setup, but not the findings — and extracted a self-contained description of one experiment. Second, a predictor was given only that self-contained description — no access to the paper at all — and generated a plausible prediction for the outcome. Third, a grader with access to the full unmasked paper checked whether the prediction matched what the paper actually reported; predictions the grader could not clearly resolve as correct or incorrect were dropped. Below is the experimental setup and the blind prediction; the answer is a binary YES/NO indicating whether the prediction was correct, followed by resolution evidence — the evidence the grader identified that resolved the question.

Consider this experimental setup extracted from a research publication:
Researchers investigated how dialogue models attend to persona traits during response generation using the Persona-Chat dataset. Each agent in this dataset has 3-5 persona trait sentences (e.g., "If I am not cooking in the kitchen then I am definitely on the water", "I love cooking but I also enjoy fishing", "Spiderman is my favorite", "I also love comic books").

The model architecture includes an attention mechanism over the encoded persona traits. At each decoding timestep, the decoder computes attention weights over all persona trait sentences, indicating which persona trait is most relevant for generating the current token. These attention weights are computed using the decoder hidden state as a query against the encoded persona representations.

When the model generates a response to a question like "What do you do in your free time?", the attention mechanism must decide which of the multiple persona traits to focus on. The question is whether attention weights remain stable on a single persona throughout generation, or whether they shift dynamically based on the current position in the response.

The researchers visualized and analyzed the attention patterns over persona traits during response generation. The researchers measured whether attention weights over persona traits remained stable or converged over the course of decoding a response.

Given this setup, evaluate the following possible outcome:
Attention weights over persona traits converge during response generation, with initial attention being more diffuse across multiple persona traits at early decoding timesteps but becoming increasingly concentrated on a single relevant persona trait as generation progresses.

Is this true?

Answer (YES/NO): YES